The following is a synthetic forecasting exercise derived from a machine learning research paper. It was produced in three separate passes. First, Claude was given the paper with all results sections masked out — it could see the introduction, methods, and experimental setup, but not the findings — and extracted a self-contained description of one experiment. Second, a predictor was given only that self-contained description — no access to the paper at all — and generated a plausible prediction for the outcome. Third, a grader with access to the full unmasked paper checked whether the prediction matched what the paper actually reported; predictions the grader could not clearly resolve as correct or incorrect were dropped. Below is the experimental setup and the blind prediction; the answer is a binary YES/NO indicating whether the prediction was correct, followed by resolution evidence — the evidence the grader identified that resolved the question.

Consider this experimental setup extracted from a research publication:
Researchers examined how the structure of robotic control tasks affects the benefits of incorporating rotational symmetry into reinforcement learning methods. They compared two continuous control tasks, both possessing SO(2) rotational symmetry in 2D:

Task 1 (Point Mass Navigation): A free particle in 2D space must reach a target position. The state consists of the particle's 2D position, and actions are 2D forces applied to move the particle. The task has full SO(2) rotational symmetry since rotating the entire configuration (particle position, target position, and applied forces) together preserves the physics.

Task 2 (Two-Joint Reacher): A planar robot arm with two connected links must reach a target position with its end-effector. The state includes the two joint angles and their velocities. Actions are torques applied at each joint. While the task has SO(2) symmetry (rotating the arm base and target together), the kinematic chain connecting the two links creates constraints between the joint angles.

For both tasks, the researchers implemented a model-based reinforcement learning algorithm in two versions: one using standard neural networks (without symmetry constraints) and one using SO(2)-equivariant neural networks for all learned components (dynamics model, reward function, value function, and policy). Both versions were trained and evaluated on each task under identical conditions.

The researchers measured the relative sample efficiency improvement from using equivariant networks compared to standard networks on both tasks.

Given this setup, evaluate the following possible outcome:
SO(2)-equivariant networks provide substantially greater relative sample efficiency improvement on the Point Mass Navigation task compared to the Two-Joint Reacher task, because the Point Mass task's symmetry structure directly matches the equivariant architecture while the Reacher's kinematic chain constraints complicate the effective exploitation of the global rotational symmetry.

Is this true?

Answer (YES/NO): NO